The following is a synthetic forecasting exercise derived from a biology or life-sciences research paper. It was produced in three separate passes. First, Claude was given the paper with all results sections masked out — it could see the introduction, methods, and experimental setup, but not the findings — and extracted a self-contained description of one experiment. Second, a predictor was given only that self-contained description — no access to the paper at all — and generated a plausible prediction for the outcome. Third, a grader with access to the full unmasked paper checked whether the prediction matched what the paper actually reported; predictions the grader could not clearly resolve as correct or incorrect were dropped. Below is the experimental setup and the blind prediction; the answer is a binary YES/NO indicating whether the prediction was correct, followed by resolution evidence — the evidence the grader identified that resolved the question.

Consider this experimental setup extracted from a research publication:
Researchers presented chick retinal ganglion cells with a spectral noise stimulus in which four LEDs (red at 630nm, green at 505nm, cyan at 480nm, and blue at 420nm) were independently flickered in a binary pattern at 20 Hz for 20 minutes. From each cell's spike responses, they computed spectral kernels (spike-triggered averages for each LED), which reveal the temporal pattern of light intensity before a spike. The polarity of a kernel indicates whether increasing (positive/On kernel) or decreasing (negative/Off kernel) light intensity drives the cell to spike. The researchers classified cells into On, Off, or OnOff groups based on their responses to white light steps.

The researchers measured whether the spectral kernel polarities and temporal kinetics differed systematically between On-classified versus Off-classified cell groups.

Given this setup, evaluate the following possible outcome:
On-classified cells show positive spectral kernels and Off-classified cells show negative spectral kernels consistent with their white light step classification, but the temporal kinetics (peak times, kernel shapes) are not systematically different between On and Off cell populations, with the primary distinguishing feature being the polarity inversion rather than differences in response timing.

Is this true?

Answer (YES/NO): NO